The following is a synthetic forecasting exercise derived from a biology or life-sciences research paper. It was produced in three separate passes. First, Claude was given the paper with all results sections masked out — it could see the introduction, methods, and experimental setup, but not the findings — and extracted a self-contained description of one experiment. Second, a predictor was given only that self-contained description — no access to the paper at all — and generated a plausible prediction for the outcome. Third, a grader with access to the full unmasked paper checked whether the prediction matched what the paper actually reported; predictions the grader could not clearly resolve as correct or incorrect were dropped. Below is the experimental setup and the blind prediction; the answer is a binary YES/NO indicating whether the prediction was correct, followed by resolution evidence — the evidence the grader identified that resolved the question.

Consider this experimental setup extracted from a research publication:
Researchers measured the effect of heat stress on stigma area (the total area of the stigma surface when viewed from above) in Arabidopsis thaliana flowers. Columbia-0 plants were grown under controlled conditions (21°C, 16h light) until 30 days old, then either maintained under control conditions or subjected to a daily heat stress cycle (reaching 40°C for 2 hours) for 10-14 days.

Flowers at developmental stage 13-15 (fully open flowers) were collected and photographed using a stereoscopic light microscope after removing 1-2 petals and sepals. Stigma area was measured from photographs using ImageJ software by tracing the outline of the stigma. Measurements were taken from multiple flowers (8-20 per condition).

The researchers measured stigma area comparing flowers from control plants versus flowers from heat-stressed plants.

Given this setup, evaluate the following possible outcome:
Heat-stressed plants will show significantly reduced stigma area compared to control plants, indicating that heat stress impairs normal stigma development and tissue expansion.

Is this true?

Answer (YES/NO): NO